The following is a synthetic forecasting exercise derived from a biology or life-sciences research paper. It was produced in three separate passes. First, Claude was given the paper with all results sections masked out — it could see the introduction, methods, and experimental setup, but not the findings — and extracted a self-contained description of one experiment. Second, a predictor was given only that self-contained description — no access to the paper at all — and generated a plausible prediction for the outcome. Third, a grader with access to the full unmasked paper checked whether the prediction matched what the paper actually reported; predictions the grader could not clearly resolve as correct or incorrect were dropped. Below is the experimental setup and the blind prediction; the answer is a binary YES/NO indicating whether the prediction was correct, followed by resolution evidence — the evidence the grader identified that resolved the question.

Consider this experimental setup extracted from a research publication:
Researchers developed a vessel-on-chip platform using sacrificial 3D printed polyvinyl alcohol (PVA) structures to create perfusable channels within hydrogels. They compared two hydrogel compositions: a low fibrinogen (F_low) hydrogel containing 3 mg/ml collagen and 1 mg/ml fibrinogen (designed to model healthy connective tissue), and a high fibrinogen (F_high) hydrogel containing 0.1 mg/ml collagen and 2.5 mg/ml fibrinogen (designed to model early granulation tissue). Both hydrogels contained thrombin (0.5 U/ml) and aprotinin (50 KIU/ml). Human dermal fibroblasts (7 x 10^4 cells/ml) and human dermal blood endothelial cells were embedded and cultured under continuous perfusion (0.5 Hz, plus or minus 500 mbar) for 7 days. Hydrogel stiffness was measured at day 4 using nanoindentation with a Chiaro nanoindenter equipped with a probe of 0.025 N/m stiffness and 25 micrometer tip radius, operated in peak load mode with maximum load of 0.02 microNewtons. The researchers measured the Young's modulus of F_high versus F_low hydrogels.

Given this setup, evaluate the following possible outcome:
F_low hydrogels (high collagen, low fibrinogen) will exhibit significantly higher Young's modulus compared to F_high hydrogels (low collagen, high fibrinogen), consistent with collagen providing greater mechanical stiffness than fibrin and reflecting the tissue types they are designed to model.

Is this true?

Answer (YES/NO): YES